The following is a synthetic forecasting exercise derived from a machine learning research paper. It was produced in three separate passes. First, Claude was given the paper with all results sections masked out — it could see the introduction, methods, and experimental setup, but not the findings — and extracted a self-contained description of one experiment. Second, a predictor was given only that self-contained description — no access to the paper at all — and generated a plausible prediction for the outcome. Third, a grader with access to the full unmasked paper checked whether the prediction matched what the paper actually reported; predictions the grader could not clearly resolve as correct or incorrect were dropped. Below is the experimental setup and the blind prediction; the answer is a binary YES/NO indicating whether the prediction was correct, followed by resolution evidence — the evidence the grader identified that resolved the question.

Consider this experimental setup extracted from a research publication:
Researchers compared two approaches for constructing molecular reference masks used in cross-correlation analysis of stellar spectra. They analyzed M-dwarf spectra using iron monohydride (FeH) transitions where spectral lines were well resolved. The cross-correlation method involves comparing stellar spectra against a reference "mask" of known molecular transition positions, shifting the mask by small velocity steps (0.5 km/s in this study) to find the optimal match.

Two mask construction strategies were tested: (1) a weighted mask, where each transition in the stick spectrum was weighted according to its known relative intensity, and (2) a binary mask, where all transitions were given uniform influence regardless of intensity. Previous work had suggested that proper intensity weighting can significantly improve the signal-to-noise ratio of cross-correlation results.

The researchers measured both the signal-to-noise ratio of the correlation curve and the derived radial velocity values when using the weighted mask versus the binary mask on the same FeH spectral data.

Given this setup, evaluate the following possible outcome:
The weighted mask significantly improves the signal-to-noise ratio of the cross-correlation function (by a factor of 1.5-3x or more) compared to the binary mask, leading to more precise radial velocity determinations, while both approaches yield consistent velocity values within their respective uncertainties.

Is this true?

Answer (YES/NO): NO